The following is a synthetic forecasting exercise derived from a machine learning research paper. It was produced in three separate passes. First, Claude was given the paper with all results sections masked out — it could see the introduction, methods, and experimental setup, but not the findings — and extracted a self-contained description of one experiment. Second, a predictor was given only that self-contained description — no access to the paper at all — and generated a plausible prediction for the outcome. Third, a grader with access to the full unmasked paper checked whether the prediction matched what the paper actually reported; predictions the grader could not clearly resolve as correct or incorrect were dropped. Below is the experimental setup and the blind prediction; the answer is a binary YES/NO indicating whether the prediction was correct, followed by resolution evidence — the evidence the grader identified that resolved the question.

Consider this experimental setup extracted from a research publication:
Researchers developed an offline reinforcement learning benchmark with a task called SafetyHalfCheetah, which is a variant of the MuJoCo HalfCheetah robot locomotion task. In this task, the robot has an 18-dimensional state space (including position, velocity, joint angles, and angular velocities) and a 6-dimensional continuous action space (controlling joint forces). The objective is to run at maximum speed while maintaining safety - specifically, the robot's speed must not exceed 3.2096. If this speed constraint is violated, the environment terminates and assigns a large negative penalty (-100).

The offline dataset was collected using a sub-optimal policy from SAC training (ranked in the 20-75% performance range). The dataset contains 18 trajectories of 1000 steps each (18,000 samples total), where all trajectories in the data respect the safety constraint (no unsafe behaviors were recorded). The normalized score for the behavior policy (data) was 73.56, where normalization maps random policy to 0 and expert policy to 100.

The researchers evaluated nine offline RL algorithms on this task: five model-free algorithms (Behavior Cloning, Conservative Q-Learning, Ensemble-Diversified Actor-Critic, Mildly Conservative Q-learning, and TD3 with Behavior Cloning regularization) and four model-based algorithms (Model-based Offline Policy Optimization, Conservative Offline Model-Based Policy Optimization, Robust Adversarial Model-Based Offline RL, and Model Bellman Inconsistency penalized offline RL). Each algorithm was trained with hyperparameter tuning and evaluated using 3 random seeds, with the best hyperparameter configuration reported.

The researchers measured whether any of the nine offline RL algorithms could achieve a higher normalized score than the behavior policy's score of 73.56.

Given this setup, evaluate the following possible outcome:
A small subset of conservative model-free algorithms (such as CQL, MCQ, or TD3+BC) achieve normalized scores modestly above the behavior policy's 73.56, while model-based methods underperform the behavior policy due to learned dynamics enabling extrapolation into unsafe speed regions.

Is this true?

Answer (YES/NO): NO